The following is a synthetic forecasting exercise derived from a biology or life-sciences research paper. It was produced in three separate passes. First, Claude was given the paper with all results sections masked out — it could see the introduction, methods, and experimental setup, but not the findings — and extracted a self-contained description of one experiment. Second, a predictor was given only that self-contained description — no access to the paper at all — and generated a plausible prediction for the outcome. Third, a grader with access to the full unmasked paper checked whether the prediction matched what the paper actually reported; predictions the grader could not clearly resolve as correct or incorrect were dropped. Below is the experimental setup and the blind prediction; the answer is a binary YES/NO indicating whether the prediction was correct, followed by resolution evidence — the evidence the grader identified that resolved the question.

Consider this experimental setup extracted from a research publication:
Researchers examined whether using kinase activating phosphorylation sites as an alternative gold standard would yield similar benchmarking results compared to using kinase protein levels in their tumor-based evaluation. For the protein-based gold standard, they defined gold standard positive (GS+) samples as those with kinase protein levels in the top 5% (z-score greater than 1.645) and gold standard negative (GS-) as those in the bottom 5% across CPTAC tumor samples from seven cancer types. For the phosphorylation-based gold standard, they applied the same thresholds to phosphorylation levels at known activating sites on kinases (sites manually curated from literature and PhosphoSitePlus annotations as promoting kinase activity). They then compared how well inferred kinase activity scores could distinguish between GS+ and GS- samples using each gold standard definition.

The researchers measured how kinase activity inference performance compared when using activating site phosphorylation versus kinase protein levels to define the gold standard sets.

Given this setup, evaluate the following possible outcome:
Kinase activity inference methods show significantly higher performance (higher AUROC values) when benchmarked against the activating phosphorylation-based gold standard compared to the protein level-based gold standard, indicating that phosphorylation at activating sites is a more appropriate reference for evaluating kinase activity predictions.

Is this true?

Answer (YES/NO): NO